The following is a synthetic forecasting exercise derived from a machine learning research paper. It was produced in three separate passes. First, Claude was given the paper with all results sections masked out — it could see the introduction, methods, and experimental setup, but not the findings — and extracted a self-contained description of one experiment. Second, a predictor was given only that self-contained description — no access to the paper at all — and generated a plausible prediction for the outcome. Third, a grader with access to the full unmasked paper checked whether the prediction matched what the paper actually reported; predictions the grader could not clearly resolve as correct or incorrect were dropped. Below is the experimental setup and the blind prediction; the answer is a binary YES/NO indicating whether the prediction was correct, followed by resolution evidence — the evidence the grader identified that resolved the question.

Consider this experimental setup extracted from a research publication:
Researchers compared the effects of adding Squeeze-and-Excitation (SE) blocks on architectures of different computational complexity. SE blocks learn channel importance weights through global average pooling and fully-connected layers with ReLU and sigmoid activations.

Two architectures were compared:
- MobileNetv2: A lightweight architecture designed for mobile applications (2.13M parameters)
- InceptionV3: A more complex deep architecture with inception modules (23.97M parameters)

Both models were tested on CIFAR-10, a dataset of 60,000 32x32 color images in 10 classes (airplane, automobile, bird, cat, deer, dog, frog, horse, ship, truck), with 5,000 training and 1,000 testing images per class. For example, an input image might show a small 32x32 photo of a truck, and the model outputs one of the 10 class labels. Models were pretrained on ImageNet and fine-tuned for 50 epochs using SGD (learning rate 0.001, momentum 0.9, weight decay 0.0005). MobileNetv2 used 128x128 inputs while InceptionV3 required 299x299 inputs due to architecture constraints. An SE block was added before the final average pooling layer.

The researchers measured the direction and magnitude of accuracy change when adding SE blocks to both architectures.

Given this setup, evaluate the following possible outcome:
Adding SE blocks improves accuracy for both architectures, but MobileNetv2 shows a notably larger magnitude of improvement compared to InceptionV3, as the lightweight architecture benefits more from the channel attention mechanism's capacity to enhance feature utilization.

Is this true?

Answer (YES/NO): NO